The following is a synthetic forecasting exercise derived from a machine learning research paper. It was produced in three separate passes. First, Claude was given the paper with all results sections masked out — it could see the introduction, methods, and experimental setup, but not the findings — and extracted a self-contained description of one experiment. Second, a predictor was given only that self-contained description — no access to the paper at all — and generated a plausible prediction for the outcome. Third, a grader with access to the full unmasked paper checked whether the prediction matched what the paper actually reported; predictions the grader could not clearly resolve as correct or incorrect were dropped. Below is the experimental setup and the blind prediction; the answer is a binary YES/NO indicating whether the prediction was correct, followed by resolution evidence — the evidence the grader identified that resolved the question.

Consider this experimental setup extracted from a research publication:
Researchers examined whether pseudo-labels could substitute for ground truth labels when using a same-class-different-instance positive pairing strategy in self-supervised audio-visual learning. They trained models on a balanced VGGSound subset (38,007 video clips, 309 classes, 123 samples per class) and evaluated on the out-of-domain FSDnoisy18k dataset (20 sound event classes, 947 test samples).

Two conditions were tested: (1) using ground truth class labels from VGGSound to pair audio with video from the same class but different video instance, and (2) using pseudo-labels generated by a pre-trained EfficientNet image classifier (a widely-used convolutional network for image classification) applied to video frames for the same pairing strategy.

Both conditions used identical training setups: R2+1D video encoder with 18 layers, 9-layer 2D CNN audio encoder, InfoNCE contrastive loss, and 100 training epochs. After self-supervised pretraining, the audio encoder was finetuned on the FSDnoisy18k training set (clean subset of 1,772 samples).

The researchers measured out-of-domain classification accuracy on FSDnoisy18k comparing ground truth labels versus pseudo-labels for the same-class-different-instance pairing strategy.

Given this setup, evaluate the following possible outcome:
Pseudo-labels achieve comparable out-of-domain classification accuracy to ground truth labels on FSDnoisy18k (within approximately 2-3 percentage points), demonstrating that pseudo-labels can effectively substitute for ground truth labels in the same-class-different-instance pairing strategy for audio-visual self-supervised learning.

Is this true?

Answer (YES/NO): YES